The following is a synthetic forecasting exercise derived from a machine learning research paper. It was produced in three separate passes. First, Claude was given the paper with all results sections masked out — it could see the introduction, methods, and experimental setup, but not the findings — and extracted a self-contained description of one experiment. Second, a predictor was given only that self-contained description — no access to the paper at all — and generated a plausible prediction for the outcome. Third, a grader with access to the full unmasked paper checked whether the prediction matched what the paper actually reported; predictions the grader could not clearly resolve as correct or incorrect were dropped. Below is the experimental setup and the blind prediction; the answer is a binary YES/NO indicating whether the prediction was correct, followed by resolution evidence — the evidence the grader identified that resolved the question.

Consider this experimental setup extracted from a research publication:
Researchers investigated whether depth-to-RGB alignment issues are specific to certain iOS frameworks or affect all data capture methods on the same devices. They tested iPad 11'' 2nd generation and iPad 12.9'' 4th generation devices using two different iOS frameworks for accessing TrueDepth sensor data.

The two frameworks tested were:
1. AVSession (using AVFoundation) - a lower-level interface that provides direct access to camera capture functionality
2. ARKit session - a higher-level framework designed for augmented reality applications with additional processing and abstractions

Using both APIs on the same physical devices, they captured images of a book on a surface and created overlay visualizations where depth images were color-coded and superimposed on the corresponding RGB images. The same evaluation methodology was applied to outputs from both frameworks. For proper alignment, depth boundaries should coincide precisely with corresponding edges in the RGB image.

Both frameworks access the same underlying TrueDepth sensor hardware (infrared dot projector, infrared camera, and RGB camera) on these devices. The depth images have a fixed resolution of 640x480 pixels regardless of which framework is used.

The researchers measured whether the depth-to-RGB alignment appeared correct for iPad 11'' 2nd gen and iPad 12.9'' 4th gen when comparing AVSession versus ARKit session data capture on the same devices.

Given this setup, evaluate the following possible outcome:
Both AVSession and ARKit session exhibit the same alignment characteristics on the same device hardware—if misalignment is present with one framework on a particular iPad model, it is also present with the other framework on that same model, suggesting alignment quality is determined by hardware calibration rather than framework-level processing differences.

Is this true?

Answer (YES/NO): NO